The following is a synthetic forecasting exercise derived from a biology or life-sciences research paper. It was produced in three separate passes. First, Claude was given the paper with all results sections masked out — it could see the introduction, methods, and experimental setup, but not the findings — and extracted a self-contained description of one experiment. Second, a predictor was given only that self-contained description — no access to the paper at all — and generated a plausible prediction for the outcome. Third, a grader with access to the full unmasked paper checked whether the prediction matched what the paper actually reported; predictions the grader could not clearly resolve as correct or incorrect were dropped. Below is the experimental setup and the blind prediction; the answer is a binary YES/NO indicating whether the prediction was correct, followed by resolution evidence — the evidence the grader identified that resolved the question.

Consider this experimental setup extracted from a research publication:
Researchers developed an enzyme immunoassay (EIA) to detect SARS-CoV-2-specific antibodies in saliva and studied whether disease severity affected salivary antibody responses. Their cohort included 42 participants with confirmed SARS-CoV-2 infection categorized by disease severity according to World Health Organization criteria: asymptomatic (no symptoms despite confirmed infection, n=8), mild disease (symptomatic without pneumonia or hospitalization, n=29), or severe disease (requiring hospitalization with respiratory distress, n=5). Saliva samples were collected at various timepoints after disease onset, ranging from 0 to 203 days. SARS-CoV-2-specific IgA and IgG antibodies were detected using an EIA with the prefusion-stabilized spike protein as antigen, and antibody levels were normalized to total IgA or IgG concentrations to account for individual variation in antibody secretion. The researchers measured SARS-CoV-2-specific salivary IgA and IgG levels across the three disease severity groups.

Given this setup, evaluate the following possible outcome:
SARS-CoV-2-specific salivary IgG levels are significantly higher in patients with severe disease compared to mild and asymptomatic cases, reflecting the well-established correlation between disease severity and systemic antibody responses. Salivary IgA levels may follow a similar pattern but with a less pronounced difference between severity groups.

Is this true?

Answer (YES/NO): NO